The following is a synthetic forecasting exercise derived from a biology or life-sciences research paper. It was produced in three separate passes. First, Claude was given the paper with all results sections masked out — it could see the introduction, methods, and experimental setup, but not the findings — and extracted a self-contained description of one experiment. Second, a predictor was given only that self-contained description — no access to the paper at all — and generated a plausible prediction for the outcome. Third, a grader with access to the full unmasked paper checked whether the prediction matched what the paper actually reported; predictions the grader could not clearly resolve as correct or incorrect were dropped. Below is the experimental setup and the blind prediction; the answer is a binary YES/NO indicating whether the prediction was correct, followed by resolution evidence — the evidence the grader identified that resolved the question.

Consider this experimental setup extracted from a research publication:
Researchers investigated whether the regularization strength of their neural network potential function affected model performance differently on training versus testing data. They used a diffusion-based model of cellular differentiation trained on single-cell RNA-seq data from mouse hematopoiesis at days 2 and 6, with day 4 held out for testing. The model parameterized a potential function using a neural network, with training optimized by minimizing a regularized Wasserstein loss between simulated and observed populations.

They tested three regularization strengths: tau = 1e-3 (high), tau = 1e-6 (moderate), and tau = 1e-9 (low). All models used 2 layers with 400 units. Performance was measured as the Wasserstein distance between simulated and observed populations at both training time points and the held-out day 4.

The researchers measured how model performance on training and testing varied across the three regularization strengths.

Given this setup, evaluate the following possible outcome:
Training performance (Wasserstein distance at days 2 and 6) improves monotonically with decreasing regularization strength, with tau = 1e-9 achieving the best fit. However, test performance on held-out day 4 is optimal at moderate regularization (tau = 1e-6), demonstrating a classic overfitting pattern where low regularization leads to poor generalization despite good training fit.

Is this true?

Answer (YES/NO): NO